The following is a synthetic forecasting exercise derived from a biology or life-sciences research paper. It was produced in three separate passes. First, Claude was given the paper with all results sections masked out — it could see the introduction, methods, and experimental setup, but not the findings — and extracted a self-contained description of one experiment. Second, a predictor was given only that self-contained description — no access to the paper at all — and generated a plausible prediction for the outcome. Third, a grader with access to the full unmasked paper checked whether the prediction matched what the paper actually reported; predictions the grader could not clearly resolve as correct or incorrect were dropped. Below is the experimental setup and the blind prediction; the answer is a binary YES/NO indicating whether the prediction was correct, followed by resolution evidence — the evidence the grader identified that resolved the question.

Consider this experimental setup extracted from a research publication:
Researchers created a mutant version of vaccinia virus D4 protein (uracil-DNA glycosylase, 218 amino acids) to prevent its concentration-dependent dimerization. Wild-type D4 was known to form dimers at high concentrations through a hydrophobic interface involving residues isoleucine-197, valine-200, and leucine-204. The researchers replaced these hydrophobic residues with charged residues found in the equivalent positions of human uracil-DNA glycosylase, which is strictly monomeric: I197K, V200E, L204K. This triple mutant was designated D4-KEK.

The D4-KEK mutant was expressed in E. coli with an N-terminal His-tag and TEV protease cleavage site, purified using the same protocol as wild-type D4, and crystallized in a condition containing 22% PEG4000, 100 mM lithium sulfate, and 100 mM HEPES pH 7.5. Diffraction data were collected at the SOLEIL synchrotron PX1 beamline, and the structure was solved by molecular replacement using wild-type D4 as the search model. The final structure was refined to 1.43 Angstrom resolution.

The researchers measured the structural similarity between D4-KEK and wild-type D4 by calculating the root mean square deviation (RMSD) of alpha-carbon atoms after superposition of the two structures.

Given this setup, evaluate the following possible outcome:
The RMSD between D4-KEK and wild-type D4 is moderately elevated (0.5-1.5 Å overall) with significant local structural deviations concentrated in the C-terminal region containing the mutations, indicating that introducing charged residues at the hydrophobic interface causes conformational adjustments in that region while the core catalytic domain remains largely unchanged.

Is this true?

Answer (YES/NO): NO